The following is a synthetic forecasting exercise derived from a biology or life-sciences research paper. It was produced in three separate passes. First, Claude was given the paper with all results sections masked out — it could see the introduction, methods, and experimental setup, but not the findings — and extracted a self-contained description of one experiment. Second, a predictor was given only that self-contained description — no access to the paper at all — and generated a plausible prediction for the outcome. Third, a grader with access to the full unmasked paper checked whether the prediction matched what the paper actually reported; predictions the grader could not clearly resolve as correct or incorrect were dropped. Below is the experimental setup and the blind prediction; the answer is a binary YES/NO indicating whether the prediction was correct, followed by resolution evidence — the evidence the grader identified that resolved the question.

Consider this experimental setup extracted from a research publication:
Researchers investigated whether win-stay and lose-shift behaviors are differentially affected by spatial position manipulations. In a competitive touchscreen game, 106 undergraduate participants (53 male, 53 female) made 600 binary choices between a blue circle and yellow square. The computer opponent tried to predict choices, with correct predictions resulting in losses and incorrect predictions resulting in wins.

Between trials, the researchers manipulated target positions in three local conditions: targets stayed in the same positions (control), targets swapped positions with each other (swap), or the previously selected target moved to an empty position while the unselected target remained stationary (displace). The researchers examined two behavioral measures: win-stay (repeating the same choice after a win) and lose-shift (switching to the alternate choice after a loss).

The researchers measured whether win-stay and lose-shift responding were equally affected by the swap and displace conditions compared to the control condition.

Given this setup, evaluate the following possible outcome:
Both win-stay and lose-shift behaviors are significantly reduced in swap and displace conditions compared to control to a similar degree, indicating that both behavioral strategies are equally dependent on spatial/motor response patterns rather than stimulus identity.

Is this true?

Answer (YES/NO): NO